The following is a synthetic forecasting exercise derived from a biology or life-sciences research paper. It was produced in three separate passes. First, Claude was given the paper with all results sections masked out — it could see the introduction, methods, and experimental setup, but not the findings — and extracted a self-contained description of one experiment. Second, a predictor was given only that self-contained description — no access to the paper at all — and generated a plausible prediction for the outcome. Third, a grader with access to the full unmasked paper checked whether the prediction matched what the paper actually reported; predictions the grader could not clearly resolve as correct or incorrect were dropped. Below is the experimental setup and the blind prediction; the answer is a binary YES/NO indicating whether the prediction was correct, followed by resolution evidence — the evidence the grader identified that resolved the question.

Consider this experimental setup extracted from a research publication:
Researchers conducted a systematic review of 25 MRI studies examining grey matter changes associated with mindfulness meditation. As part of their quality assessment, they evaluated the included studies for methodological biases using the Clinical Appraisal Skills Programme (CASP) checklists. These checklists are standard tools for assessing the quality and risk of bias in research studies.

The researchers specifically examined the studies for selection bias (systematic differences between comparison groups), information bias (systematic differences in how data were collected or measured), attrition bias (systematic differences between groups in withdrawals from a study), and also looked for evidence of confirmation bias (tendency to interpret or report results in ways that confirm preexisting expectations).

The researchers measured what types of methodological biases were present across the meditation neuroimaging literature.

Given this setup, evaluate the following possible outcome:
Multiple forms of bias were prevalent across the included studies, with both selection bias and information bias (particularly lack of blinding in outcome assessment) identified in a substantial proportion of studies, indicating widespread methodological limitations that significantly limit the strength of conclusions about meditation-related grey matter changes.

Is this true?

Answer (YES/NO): NO